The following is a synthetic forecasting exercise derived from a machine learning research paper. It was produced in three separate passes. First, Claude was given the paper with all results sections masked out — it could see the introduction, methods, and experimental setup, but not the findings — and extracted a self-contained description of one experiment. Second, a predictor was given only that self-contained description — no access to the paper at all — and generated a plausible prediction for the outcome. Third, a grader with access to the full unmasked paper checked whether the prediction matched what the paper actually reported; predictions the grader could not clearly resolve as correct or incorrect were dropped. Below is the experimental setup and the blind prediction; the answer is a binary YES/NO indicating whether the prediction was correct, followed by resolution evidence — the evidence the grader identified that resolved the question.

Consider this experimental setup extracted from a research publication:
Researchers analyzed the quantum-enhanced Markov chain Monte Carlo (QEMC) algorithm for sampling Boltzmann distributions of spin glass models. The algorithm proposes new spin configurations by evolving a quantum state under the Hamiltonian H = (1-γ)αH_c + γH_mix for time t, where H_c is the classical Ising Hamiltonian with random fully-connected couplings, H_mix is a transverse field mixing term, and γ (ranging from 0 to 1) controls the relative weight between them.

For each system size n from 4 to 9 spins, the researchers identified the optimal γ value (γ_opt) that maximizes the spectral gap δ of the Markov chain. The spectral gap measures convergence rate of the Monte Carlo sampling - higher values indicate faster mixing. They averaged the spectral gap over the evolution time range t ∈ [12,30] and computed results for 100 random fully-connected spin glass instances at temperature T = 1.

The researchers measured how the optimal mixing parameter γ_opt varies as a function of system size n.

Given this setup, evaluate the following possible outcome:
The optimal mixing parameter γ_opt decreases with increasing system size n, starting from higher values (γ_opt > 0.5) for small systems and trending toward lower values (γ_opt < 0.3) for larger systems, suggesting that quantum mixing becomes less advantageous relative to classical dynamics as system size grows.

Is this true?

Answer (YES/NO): NO